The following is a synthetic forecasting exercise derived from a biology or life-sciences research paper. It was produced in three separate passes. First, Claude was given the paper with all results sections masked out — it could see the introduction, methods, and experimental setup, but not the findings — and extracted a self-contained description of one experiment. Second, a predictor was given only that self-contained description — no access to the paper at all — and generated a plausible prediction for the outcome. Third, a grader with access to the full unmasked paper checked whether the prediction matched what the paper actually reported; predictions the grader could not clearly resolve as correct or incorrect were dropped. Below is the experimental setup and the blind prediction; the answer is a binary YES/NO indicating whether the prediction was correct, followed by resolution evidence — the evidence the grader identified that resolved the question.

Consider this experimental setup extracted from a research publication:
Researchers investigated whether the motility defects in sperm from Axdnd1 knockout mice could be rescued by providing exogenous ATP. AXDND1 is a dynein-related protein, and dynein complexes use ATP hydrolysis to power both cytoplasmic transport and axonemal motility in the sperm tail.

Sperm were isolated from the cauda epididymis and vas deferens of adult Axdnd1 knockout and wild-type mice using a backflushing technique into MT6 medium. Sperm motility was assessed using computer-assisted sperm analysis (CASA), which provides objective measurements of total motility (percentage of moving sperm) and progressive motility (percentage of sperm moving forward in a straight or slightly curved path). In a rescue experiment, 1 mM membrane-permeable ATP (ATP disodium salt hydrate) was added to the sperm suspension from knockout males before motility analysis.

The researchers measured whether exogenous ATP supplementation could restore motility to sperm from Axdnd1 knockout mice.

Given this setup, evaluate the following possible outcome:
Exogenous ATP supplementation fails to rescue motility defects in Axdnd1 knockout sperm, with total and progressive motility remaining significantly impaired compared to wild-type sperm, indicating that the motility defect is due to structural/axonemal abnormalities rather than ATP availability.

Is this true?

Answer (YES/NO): YES